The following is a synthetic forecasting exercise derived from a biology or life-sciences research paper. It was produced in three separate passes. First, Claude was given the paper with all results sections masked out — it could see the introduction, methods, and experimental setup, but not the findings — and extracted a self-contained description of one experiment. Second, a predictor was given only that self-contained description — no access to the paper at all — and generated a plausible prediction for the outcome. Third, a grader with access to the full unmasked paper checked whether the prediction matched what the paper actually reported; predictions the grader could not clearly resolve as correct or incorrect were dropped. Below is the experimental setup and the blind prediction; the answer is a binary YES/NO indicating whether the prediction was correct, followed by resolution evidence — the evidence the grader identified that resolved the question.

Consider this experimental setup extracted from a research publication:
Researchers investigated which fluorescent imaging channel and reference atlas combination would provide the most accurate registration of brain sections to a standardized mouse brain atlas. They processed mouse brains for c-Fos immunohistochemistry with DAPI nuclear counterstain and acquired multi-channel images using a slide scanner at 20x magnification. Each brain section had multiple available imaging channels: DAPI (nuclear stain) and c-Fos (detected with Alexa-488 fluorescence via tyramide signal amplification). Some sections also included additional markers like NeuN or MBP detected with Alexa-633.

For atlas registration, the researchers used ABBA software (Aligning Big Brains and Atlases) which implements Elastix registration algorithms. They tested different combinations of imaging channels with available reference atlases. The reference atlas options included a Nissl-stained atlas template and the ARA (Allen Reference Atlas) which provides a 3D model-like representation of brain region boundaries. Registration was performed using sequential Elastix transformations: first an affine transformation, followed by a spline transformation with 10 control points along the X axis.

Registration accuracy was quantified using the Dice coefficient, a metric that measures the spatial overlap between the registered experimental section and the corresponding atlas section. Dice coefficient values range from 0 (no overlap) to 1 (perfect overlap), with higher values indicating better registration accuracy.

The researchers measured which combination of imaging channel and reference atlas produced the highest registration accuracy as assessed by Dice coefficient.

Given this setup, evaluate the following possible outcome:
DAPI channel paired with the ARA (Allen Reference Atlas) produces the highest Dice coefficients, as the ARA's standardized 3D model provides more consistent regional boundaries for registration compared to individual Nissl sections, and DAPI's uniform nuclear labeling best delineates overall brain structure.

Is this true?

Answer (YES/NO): NO